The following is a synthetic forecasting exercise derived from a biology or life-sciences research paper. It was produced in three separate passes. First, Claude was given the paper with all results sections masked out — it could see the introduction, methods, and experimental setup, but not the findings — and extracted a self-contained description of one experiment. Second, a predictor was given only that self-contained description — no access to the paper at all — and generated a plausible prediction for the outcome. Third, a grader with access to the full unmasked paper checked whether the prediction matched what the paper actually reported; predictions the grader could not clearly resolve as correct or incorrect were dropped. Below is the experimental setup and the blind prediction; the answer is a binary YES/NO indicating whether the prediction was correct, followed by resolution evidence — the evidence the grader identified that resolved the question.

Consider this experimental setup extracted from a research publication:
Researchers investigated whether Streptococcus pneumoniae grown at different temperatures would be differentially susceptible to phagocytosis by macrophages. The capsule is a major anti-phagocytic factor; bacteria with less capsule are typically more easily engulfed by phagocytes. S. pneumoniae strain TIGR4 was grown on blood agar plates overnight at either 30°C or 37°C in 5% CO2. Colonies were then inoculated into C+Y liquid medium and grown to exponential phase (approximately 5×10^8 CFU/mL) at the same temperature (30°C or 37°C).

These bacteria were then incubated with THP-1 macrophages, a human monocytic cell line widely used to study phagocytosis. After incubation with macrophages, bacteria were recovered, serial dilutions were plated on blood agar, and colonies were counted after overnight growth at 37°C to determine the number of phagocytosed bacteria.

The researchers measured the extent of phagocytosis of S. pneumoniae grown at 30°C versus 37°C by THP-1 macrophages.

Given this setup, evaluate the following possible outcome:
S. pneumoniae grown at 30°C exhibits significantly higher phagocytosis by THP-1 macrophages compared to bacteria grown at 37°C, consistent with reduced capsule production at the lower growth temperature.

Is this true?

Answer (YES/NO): YES